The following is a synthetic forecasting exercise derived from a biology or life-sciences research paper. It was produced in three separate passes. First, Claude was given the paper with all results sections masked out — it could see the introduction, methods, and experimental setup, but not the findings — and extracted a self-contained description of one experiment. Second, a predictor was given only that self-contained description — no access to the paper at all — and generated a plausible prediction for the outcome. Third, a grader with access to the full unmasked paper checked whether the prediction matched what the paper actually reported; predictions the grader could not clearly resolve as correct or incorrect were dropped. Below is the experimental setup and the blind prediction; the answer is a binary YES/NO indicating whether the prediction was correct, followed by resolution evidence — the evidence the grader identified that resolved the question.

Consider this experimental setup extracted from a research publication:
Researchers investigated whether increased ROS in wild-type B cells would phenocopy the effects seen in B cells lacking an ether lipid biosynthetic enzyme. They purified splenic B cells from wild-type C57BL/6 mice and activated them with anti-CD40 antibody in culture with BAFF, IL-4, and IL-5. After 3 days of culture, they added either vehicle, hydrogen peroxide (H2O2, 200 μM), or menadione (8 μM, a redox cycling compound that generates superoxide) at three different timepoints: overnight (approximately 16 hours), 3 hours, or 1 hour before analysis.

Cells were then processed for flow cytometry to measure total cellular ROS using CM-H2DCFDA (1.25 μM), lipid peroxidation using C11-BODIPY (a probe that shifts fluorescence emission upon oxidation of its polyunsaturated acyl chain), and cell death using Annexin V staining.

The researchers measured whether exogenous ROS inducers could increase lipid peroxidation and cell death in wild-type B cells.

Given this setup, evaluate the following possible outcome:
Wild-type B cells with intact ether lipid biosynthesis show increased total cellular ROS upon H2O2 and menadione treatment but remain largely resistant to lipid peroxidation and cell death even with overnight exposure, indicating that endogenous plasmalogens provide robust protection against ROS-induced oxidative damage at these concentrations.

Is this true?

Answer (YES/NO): NO